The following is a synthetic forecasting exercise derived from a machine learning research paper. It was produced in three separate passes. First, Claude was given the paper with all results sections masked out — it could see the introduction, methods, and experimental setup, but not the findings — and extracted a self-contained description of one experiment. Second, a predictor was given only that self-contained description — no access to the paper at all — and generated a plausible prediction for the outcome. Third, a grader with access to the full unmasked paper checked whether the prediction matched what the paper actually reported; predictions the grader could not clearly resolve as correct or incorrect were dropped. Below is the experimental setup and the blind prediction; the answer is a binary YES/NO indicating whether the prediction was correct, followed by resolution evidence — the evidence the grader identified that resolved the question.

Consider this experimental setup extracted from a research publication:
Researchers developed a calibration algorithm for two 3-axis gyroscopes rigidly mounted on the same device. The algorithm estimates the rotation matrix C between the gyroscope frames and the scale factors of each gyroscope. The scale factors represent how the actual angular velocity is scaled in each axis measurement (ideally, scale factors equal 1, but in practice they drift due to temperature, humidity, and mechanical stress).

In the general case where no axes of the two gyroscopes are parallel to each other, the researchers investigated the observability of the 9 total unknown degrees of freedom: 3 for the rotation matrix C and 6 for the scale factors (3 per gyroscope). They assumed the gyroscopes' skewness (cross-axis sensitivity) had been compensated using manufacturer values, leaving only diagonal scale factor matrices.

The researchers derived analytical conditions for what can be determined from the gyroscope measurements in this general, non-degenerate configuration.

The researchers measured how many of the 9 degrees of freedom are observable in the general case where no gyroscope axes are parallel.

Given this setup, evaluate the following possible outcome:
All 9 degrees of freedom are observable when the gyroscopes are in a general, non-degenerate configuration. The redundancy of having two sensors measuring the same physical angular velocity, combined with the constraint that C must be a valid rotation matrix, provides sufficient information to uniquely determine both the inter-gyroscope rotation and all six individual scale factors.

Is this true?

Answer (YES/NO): NO